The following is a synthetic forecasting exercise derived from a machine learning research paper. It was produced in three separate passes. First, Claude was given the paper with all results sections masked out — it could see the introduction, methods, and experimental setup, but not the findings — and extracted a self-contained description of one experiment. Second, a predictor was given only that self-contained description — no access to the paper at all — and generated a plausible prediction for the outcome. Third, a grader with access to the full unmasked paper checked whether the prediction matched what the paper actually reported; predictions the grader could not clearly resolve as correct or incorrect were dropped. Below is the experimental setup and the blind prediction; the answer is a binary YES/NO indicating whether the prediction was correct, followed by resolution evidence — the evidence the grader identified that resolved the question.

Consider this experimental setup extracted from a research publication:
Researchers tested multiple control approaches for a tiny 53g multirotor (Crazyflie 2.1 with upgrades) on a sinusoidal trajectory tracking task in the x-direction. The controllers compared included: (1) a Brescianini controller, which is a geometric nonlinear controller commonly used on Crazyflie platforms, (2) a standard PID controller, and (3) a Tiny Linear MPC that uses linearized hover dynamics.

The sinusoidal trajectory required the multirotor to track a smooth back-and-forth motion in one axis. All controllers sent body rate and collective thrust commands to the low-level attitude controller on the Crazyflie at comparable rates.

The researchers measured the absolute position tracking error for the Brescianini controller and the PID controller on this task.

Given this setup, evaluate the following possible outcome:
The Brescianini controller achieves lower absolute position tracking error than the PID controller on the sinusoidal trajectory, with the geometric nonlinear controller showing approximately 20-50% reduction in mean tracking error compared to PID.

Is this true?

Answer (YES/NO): NO